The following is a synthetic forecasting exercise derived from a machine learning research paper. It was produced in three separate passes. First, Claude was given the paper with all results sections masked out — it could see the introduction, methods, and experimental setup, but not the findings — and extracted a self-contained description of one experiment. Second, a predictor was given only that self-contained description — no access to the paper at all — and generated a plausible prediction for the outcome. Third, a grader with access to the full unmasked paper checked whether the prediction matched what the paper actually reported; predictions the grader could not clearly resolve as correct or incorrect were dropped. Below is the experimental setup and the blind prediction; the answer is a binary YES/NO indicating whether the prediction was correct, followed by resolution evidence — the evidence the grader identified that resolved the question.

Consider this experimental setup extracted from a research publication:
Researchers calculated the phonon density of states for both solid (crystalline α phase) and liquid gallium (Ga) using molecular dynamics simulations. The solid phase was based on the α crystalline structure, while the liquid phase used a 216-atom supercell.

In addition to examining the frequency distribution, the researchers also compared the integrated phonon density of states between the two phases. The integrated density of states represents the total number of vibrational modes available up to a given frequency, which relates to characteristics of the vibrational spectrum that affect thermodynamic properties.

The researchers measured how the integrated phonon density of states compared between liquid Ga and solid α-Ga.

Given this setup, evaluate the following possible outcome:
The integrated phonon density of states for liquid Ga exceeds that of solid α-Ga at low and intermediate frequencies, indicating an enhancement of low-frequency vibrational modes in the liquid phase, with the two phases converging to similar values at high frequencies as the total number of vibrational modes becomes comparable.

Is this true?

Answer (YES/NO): NO